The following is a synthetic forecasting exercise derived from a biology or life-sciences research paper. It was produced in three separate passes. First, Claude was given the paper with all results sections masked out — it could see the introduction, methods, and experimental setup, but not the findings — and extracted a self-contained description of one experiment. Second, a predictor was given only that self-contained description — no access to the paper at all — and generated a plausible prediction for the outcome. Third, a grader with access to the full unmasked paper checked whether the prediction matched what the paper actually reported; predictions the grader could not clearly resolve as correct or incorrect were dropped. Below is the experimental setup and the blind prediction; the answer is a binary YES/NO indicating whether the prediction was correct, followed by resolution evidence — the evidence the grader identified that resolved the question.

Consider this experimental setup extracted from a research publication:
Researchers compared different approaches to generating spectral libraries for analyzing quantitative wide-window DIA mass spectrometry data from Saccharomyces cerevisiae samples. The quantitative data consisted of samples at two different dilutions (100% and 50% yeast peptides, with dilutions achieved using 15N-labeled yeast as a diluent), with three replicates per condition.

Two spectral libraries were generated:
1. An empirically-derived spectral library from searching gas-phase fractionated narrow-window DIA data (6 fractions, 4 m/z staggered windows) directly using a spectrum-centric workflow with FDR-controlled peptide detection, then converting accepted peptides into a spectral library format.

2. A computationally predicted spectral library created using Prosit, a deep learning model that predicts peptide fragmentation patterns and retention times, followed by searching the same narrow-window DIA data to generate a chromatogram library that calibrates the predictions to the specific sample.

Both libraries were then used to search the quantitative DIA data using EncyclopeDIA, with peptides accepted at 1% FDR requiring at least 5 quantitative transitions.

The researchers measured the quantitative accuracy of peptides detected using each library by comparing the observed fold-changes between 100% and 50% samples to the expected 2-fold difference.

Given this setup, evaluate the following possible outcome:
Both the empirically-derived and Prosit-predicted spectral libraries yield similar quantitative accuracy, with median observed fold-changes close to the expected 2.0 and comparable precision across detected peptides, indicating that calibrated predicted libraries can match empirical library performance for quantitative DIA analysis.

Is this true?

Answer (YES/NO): NO